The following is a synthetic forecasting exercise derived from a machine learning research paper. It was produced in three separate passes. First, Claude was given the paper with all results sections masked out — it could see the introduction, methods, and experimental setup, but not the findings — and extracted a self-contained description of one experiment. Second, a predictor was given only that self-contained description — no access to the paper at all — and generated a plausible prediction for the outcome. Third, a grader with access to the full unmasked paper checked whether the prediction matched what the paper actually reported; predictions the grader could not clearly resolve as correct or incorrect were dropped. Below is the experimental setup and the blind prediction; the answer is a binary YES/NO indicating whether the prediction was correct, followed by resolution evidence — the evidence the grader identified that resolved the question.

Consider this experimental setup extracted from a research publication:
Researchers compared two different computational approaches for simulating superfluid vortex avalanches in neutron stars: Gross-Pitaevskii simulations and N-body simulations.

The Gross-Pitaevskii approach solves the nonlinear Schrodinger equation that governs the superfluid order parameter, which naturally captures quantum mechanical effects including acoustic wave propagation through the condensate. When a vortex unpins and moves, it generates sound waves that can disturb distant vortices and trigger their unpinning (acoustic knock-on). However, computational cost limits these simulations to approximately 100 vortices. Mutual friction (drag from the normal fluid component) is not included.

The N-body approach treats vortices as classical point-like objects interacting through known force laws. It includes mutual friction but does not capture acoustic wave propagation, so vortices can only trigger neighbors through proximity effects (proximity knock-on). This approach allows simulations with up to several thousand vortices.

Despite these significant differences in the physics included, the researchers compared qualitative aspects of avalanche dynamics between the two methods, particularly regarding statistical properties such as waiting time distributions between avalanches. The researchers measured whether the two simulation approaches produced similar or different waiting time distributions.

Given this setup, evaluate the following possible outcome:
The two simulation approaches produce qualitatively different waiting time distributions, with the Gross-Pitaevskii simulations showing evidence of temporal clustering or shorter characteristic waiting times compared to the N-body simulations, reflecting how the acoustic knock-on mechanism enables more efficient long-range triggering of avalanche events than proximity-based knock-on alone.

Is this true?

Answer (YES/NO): NO